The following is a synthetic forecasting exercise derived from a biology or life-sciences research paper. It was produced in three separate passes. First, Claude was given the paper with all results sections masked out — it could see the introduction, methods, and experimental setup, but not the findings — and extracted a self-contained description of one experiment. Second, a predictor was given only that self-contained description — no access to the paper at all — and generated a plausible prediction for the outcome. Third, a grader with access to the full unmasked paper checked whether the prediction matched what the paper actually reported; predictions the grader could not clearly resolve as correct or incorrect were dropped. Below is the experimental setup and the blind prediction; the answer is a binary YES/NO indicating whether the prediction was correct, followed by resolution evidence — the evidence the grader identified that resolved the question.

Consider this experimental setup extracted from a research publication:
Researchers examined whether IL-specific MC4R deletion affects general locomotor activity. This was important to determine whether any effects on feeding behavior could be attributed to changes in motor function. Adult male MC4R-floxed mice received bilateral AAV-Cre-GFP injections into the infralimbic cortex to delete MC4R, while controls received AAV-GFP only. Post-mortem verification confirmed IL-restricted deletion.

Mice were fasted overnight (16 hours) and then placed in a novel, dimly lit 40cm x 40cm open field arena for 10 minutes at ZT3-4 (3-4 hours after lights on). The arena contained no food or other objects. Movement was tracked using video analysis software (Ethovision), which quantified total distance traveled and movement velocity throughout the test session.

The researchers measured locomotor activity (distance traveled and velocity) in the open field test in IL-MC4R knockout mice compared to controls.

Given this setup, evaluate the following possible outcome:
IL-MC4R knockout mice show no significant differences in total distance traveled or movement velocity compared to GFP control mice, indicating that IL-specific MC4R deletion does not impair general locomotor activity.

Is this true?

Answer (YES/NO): YES